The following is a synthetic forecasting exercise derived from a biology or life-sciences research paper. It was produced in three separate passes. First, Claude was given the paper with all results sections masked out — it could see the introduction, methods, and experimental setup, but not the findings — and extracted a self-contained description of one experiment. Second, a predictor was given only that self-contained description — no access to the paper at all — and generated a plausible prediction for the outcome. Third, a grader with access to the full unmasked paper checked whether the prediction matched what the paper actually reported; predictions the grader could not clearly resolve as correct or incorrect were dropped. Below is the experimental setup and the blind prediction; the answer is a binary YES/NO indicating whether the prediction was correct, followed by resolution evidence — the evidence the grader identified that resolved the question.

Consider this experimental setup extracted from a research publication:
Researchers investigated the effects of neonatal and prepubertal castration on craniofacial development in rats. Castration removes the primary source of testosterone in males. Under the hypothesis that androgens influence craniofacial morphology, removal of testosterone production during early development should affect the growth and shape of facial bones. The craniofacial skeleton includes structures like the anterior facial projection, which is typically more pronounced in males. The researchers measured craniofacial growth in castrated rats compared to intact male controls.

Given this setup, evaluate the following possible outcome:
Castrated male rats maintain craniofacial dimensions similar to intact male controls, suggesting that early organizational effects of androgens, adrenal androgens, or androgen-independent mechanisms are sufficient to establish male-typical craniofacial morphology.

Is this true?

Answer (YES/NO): NO